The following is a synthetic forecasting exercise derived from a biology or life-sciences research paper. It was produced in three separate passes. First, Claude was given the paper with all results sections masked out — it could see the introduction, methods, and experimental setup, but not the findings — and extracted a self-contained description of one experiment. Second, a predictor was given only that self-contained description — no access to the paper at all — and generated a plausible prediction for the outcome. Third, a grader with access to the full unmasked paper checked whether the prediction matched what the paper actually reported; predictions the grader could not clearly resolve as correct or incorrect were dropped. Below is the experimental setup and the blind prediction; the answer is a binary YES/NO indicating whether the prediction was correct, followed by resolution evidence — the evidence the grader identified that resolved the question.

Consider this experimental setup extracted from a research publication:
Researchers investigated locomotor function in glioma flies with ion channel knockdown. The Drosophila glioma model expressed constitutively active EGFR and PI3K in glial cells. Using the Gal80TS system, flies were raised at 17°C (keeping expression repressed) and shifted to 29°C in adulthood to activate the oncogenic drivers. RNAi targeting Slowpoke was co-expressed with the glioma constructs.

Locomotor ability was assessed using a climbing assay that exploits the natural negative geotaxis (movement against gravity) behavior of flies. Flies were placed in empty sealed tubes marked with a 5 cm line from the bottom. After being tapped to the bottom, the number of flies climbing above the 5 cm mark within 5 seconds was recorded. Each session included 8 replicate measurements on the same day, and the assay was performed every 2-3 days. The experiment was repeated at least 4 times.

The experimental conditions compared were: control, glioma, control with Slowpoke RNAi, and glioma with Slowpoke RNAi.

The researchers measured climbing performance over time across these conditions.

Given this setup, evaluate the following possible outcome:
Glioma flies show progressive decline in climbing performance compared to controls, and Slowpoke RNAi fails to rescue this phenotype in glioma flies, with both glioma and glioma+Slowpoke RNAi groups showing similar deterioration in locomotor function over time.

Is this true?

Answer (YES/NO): NO